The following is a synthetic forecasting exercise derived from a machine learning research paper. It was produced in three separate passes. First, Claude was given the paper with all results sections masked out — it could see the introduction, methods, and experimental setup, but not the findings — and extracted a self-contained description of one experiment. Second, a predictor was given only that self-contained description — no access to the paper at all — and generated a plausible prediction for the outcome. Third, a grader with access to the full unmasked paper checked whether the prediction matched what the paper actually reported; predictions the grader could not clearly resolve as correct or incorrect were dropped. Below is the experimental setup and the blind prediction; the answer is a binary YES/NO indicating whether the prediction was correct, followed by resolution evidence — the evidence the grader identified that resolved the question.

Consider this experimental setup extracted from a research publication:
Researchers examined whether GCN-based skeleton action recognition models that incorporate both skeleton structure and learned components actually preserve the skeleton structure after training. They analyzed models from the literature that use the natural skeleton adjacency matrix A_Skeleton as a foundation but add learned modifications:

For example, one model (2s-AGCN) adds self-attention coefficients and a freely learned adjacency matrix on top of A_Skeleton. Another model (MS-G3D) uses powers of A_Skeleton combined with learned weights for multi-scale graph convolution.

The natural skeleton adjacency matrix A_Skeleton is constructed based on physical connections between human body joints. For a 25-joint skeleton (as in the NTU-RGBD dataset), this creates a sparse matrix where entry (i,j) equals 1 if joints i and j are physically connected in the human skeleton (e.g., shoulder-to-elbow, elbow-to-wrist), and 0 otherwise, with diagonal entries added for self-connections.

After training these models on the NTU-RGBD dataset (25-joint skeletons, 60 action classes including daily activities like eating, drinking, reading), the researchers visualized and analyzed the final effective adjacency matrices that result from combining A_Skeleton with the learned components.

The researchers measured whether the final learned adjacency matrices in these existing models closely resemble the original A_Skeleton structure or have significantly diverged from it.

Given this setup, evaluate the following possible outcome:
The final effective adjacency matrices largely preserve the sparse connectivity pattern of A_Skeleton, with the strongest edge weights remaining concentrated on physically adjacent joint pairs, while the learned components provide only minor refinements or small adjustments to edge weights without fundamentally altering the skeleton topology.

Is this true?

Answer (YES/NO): NO